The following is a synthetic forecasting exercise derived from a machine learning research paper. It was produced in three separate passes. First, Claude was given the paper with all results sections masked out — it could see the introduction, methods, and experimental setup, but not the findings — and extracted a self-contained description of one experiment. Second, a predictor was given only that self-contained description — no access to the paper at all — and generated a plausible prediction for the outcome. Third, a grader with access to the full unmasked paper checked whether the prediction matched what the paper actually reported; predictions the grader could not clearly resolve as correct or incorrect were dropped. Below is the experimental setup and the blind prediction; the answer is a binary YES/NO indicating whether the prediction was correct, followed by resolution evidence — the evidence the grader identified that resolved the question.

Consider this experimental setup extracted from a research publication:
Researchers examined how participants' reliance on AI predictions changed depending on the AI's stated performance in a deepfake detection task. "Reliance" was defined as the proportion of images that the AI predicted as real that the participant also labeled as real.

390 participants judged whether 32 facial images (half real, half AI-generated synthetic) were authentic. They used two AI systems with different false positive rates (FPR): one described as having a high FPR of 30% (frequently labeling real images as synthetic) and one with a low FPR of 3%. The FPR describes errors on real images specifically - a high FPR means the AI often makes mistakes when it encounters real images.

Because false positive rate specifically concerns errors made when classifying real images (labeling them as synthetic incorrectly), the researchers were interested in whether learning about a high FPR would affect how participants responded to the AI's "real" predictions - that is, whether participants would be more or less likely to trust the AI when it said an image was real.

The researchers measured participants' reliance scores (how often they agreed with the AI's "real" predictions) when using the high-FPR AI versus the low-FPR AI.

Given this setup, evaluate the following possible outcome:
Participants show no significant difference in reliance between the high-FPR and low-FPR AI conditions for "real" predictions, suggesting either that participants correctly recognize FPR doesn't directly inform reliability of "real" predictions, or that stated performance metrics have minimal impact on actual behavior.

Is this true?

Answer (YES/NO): NO